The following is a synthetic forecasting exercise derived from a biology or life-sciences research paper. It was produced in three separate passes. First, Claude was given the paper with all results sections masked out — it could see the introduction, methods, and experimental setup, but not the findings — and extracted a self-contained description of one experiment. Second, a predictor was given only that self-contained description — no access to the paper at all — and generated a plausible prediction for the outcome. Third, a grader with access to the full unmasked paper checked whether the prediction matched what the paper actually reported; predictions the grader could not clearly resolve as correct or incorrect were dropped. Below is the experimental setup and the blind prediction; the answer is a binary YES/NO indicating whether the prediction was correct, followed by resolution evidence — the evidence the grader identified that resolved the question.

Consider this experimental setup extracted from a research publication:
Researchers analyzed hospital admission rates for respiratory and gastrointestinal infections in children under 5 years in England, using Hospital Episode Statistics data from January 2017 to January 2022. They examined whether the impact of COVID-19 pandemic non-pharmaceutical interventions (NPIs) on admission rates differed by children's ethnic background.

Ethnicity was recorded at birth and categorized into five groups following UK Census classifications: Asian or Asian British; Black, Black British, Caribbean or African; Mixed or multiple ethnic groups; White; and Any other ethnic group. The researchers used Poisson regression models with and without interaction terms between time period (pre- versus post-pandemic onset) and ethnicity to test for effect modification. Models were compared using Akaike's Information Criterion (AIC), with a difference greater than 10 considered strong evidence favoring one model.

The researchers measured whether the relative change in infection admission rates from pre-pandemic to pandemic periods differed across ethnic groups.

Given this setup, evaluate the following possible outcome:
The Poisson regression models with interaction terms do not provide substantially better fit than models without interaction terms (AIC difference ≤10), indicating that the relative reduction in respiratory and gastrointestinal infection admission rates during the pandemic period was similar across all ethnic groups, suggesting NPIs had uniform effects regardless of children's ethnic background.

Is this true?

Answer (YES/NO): YES